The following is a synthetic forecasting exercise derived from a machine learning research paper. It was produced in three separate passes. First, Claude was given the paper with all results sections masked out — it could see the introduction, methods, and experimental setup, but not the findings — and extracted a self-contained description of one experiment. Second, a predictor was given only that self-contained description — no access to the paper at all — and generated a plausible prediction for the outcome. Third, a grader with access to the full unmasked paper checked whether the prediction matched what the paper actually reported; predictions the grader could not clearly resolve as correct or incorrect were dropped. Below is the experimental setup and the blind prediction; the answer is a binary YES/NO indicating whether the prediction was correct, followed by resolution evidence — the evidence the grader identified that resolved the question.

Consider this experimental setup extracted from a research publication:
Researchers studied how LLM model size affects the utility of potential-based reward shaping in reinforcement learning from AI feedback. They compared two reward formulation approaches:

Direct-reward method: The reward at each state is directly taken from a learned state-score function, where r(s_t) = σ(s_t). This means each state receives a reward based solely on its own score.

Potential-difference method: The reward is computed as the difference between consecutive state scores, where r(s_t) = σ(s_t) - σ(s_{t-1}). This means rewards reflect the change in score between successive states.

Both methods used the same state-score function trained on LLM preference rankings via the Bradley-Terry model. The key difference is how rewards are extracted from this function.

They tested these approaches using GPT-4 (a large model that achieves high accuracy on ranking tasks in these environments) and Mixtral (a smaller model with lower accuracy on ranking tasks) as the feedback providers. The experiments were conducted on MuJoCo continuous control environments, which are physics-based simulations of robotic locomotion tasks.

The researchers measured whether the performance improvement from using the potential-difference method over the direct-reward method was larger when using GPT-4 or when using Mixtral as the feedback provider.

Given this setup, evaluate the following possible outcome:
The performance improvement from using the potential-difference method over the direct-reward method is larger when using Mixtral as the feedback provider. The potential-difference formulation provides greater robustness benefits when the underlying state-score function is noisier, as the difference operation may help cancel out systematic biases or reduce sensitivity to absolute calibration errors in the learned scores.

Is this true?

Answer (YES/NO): NO